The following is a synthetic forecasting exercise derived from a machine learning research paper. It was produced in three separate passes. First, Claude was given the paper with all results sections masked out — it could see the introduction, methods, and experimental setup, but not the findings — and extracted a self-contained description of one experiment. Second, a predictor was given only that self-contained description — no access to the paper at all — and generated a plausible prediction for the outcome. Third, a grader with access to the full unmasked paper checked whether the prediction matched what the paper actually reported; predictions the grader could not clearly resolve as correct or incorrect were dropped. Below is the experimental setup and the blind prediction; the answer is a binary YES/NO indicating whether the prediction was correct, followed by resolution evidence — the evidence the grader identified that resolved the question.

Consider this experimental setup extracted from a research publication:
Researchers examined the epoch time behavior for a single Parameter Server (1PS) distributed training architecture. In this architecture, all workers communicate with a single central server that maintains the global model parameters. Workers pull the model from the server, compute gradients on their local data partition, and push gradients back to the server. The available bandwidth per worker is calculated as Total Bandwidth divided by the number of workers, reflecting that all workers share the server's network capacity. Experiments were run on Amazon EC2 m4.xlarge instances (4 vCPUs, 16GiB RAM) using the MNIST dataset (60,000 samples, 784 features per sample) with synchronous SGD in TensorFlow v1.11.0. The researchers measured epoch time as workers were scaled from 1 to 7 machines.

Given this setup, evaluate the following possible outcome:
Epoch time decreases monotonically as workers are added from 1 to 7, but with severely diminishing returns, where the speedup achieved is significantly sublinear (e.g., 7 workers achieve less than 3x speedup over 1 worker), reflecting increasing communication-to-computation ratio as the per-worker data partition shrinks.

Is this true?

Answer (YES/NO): NO